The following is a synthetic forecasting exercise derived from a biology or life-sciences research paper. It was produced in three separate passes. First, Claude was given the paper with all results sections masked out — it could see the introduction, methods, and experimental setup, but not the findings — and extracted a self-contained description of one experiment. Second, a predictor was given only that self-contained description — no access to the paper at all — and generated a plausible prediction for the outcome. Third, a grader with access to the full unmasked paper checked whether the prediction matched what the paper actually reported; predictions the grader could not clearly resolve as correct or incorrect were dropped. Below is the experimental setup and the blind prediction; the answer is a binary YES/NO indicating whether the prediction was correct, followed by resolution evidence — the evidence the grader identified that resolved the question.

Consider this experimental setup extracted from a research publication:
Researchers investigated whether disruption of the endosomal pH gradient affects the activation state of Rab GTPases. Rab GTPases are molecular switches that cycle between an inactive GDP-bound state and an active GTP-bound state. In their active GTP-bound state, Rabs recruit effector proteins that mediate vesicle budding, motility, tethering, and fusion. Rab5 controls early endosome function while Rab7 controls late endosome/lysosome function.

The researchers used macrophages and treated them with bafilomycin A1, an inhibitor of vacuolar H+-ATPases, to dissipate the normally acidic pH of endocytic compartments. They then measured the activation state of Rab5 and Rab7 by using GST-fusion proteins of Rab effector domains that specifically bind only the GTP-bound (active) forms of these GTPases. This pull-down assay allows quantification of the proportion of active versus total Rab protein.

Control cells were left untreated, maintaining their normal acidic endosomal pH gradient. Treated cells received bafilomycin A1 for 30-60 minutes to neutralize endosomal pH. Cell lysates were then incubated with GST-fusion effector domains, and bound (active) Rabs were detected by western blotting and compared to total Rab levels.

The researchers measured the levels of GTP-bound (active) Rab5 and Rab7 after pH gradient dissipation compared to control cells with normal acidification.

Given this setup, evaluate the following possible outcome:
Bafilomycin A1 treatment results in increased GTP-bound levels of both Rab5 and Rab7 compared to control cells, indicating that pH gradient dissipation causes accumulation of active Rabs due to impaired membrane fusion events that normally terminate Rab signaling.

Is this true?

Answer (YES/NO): NO